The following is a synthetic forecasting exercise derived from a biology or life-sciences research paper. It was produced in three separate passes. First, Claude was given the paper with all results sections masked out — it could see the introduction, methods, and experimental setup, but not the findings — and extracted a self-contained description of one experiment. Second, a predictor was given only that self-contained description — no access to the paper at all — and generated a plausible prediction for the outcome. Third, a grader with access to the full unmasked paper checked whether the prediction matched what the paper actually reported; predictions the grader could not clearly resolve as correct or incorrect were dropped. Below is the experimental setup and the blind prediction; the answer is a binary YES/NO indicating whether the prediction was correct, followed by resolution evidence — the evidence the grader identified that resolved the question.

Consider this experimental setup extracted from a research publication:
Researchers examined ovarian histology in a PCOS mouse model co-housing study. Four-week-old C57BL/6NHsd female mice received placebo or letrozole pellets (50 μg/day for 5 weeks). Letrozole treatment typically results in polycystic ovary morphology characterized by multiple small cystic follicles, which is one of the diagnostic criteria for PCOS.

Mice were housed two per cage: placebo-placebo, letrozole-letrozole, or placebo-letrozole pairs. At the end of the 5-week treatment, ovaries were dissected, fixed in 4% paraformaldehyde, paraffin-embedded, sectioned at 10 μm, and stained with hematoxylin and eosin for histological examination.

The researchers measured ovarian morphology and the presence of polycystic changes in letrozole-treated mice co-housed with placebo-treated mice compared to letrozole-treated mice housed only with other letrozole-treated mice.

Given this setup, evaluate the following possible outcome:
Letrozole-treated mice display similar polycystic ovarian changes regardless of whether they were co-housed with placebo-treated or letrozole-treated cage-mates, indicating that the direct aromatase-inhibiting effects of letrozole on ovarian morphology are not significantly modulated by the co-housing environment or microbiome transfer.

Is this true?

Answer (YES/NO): NO